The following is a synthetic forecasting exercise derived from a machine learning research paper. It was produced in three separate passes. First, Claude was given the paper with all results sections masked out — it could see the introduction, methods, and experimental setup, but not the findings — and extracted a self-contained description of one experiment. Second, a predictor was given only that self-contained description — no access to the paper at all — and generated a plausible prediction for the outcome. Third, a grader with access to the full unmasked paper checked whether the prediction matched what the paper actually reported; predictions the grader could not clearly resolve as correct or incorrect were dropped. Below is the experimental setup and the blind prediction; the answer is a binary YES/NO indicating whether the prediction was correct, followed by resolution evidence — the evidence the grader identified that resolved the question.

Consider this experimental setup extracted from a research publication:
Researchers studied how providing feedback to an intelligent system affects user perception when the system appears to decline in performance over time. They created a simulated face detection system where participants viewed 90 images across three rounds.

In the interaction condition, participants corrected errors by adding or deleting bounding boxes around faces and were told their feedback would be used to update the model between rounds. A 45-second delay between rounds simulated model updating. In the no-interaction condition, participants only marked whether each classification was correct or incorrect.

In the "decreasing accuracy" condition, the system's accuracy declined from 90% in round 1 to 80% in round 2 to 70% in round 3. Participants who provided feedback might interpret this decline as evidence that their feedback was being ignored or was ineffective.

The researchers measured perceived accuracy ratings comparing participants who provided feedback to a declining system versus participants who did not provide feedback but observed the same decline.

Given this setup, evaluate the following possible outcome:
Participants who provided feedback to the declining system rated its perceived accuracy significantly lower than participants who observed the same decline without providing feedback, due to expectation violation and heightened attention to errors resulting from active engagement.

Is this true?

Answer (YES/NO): YES